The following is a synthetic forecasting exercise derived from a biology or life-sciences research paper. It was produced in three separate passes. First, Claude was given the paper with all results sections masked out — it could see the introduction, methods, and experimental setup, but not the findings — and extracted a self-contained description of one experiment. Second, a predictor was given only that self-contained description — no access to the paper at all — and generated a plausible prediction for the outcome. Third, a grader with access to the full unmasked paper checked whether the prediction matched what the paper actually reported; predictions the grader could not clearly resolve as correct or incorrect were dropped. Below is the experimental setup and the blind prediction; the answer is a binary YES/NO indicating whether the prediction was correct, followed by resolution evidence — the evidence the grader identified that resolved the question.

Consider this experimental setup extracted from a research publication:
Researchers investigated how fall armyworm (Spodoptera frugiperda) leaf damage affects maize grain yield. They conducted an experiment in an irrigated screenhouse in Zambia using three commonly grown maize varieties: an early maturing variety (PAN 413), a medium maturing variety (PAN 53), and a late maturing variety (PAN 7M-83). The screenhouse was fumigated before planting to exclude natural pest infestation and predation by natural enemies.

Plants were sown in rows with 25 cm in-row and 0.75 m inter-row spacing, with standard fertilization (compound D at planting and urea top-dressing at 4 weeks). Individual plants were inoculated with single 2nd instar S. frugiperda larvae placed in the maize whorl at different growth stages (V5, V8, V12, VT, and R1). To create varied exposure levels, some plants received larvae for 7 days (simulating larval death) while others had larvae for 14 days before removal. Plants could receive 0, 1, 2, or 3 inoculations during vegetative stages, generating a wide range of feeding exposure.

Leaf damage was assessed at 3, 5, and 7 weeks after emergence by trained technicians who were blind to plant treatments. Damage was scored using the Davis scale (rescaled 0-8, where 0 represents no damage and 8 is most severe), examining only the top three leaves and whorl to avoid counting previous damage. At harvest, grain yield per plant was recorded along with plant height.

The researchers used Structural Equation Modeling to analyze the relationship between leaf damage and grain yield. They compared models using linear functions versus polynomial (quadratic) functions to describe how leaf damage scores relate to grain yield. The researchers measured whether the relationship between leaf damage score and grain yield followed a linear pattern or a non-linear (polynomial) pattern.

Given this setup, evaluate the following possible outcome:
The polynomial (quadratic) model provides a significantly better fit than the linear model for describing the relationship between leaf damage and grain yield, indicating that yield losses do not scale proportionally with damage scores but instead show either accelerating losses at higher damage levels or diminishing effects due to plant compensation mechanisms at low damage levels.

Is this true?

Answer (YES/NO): NO